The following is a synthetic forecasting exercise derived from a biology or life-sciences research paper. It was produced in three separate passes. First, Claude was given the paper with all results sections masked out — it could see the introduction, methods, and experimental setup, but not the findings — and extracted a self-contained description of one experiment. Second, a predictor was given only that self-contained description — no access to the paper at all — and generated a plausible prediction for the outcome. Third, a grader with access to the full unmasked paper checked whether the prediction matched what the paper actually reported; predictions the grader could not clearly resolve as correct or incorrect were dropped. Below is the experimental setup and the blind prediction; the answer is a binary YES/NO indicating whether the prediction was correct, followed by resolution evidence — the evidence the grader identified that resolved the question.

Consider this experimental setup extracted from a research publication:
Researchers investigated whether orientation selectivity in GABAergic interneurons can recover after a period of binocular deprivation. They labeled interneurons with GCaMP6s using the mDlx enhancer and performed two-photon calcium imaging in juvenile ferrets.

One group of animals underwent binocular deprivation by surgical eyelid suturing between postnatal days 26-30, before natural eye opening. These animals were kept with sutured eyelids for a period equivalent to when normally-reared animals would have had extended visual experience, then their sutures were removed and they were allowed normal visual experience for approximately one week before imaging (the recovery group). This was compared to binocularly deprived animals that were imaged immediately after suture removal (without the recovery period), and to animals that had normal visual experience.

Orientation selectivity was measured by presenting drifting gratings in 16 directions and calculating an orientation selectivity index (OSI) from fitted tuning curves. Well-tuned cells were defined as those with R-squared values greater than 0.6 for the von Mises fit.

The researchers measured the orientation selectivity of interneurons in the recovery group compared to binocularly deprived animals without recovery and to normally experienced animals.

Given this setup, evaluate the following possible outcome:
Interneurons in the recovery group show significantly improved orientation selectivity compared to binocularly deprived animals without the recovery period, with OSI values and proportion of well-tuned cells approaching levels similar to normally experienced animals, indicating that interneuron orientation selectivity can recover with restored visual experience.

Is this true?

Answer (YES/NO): YES